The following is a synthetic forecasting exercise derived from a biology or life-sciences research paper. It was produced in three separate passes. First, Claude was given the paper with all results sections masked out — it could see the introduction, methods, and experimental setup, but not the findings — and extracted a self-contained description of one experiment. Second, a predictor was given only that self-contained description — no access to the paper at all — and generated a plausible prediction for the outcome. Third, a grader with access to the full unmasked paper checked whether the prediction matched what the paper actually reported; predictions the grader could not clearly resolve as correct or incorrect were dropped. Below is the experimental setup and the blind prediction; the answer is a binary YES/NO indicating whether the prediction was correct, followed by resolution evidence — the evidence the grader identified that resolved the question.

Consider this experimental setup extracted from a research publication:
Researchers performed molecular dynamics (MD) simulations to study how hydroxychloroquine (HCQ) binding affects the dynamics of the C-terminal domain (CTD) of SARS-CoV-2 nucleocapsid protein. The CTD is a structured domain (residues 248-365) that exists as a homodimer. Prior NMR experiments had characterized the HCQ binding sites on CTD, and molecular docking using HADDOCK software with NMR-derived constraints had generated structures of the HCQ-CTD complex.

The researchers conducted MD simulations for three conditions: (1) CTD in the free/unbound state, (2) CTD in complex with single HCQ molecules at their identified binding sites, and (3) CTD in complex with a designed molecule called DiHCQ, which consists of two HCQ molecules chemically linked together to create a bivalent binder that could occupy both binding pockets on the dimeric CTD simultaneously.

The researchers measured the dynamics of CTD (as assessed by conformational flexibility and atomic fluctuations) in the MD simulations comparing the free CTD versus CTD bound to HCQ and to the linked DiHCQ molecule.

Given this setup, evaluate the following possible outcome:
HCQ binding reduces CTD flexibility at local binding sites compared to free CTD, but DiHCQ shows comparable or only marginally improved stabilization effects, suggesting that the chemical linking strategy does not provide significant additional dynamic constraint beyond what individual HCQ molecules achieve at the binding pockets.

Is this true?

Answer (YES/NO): NO